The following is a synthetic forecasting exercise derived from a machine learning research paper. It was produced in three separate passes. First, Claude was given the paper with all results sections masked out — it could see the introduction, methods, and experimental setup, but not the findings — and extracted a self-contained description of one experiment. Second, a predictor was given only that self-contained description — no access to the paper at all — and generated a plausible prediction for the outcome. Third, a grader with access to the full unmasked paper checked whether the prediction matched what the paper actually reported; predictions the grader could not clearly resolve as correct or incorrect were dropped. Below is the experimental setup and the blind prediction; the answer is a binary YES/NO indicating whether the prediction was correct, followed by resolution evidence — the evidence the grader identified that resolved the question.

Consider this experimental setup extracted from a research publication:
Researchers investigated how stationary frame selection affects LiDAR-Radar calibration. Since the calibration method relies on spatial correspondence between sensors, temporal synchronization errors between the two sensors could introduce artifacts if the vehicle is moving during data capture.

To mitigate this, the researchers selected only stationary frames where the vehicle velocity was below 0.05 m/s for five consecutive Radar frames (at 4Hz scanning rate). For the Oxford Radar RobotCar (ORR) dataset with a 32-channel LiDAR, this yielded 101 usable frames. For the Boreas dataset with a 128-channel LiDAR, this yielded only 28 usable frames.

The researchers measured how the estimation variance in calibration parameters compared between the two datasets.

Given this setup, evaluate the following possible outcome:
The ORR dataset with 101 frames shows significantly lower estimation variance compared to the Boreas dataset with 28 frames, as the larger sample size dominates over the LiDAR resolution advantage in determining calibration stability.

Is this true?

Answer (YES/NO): NO